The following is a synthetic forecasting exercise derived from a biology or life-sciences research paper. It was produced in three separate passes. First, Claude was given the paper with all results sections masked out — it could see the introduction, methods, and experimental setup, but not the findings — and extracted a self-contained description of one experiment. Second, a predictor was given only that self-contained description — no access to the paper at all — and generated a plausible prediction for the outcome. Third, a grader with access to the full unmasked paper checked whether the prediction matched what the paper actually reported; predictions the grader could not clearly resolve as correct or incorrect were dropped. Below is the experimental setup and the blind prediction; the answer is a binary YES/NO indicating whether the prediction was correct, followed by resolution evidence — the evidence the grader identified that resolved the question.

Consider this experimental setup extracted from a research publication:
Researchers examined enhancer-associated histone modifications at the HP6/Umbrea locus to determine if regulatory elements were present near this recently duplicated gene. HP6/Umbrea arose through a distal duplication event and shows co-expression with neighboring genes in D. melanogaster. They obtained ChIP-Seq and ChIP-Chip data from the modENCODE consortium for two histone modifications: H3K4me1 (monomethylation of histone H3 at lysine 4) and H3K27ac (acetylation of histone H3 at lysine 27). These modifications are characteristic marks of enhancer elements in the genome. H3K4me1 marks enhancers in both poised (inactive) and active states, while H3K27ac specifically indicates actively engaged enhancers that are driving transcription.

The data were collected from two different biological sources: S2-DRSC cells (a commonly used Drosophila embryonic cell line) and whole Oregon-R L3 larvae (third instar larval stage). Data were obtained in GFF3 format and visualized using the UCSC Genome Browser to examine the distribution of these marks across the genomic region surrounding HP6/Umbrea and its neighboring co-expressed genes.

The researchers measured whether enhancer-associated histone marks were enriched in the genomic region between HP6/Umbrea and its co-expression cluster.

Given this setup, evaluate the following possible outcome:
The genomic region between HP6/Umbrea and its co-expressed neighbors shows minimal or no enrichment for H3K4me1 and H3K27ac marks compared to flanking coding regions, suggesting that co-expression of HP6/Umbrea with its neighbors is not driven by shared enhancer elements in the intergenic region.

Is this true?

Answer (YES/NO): NO